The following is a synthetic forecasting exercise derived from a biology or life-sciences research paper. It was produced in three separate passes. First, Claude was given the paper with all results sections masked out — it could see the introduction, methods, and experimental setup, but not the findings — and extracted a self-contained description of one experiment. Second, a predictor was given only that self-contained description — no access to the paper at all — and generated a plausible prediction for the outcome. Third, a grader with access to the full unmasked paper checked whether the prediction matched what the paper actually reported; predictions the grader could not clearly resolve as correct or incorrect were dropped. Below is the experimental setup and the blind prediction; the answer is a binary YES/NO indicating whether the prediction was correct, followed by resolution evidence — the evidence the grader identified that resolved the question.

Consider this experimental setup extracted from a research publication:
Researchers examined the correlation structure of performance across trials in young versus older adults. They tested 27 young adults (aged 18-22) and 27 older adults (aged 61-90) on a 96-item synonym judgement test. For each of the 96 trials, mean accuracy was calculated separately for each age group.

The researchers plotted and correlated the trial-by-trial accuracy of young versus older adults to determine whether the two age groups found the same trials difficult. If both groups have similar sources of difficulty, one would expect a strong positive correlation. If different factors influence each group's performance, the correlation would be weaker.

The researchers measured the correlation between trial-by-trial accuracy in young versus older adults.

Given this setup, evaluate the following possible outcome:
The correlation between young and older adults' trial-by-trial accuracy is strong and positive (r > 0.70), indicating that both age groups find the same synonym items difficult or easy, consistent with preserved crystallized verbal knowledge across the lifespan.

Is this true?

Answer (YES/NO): NO